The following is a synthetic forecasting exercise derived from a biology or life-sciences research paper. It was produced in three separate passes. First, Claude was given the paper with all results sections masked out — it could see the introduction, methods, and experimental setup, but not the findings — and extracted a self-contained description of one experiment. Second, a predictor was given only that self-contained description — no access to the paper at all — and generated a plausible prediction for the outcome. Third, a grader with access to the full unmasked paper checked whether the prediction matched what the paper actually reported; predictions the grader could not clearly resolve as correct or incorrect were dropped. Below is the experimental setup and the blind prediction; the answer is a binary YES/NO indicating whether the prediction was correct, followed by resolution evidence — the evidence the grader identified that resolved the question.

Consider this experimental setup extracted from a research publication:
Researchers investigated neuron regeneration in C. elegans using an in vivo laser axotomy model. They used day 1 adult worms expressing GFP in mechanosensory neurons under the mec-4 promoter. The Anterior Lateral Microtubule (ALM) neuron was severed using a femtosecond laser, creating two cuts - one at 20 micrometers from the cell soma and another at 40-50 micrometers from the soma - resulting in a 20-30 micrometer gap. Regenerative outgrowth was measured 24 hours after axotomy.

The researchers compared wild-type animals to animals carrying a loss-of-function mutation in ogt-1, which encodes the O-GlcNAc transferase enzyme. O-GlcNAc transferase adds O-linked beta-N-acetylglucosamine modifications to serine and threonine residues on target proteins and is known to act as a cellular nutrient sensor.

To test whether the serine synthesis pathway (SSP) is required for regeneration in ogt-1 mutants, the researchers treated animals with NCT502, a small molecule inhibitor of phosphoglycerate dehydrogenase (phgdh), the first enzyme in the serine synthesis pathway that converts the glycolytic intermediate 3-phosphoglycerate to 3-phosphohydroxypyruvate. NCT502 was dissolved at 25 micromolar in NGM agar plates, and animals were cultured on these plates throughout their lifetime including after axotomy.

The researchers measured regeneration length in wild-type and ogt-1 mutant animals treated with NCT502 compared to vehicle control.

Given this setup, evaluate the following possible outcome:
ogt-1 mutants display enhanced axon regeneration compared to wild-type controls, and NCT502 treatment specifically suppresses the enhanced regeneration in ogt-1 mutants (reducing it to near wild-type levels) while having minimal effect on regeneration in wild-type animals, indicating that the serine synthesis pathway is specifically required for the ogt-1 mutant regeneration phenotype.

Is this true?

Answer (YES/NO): NO